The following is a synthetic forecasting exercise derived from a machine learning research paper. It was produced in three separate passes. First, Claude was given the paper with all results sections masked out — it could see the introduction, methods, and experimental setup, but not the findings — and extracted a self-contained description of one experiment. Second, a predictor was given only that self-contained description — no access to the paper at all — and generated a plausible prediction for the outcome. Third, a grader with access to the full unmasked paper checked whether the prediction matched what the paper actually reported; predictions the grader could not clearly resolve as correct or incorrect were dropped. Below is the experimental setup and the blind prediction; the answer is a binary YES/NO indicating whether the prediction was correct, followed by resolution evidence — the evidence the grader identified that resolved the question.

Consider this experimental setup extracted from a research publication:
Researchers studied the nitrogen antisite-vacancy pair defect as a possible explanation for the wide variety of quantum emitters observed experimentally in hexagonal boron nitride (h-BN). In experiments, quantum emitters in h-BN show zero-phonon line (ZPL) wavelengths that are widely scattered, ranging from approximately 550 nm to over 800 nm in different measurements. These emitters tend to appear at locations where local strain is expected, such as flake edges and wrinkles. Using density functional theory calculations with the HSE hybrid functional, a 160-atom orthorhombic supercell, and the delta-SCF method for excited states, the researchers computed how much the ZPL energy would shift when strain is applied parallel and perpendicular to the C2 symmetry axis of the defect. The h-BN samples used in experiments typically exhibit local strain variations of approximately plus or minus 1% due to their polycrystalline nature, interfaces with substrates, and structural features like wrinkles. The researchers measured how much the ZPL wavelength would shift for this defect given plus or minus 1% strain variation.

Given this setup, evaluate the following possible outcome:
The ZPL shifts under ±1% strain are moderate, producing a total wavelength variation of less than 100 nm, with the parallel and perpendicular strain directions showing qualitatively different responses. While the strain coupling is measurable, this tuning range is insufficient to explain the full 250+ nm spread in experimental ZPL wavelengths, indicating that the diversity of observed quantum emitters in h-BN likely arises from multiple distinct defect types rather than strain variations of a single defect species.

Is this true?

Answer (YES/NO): NO